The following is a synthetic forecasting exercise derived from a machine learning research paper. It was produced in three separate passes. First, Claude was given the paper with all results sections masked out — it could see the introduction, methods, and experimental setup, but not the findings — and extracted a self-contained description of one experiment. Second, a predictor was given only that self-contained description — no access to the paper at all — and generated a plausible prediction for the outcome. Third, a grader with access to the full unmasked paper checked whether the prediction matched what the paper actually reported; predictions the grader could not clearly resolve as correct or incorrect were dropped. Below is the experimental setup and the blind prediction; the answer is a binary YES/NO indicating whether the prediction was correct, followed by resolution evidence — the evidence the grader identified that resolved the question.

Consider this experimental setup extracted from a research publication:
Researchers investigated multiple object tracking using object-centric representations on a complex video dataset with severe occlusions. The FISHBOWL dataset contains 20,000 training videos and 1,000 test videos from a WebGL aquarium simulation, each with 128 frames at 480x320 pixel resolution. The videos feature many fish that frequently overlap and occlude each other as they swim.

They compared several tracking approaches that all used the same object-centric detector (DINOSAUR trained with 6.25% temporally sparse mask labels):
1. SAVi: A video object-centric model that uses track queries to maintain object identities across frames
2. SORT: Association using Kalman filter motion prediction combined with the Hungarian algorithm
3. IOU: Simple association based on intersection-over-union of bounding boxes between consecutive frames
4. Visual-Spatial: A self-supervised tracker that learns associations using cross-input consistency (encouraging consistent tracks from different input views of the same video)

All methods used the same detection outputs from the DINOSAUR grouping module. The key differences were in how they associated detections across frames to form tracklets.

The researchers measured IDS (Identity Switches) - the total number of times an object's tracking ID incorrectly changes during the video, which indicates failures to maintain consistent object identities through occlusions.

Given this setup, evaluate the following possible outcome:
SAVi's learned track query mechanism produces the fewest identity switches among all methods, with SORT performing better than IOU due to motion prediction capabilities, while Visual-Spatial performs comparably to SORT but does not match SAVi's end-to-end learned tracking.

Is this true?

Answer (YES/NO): NO